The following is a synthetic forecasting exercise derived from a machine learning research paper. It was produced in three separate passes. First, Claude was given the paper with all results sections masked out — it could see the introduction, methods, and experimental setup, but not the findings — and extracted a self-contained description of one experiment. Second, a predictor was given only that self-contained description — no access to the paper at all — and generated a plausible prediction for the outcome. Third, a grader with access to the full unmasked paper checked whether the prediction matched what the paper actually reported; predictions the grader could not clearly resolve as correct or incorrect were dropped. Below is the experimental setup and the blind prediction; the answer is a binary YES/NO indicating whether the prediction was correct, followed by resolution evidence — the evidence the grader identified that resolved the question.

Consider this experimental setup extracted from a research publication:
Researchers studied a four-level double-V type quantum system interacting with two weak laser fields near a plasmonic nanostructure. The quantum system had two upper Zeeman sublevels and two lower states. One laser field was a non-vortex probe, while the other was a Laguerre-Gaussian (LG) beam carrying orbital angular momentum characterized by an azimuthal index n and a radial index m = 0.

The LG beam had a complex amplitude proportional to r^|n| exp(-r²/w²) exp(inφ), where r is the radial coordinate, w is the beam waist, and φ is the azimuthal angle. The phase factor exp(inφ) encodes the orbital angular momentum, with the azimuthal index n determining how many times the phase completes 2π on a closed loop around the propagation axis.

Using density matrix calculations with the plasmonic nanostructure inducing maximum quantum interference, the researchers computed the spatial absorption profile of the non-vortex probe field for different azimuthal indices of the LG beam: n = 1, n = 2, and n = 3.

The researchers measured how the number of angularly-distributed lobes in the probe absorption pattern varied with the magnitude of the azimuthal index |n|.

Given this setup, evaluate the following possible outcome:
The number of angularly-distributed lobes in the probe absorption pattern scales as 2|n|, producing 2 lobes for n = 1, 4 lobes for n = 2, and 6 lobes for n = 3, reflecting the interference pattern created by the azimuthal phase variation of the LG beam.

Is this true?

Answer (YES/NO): YES